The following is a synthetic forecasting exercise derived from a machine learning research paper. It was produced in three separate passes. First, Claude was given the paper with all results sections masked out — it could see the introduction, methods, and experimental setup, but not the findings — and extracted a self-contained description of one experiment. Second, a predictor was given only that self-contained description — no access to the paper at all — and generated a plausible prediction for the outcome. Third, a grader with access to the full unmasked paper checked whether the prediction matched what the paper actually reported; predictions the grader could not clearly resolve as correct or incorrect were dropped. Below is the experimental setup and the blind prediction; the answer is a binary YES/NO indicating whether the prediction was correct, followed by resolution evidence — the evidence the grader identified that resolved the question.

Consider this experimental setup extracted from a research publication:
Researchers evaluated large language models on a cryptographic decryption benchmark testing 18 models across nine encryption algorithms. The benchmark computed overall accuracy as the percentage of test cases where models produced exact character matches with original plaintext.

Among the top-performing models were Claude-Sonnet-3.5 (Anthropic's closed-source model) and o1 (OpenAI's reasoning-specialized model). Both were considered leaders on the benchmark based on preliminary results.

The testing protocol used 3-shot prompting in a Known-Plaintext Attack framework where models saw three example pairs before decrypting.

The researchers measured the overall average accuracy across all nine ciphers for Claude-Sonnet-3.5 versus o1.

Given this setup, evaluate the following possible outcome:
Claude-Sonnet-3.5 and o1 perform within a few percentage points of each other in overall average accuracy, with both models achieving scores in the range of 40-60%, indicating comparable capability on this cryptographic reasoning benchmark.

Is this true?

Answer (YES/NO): YES